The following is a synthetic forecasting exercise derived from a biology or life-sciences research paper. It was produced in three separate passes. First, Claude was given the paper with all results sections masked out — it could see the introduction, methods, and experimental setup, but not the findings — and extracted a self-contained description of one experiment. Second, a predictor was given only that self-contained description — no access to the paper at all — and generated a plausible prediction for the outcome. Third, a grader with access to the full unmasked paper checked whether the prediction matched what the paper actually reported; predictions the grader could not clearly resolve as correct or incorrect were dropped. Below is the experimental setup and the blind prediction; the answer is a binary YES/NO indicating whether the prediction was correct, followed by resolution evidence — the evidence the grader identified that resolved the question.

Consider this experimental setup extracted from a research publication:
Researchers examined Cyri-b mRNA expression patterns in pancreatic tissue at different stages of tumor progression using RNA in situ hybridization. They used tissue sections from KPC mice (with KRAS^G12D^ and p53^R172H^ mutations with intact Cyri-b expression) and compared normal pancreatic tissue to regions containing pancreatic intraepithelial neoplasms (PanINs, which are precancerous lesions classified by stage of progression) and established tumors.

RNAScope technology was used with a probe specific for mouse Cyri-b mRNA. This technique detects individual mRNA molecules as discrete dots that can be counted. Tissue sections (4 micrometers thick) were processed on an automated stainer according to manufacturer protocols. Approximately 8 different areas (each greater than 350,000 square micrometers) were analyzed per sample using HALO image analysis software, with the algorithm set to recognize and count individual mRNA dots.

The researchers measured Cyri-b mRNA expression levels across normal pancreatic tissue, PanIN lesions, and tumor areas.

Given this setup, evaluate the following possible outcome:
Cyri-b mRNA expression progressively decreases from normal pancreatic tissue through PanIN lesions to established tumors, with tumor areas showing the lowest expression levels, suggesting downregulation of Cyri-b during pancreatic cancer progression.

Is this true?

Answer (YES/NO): NO